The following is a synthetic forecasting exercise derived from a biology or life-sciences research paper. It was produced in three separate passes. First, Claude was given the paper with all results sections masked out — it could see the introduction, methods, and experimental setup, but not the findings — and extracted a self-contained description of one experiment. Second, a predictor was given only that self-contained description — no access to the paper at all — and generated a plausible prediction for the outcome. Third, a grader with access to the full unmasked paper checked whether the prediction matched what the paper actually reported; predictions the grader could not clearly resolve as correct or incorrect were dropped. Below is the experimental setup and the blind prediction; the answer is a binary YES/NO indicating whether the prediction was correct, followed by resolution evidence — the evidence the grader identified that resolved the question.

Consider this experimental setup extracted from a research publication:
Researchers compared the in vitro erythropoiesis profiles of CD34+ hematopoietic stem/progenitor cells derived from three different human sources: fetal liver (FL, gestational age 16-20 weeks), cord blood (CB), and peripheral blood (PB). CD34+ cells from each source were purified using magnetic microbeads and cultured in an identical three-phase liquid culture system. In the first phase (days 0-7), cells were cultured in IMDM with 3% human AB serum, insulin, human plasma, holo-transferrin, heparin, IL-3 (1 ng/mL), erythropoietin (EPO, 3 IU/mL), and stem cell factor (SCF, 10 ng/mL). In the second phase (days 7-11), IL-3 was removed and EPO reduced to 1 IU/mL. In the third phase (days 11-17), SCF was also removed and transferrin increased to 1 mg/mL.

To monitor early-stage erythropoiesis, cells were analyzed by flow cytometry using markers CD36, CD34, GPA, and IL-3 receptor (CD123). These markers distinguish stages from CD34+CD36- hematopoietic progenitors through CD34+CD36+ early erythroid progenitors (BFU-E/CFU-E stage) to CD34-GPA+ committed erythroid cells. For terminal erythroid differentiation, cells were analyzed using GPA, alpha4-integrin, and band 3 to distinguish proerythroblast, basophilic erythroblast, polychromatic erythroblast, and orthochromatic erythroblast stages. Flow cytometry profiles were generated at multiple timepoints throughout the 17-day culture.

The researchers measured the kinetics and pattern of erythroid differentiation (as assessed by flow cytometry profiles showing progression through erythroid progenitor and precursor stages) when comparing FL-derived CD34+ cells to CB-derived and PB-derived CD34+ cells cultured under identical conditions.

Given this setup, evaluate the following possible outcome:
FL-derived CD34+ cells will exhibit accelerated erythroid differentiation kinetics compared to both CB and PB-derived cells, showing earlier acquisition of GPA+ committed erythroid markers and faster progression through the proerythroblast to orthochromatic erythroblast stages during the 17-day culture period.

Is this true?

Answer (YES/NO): NO